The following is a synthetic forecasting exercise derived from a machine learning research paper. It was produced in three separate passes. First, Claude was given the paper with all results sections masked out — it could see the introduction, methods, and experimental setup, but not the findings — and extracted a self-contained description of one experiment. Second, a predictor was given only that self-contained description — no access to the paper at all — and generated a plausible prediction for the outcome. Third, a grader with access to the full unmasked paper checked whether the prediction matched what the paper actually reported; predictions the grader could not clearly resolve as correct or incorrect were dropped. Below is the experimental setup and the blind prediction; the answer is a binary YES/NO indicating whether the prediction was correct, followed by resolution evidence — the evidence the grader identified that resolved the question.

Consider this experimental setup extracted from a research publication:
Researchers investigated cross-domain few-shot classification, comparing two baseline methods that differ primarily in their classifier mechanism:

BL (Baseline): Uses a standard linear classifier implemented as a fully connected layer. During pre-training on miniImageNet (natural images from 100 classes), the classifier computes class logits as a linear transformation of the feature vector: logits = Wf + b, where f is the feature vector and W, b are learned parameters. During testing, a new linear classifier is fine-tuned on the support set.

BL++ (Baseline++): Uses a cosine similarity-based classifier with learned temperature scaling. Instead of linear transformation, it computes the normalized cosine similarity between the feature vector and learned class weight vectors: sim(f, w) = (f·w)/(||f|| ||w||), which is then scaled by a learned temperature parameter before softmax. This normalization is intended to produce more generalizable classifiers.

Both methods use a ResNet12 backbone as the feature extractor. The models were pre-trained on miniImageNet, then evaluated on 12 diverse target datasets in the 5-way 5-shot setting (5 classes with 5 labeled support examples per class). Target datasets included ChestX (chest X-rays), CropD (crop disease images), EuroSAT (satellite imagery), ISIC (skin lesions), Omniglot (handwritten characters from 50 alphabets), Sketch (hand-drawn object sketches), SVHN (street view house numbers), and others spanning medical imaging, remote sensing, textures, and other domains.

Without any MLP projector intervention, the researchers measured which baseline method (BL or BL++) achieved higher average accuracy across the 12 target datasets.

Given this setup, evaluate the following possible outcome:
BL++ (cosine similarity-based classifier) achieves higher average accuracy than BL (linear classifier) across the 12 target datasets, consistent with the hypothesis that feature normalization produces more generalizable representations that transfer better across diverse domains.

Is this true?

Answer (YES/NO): NO